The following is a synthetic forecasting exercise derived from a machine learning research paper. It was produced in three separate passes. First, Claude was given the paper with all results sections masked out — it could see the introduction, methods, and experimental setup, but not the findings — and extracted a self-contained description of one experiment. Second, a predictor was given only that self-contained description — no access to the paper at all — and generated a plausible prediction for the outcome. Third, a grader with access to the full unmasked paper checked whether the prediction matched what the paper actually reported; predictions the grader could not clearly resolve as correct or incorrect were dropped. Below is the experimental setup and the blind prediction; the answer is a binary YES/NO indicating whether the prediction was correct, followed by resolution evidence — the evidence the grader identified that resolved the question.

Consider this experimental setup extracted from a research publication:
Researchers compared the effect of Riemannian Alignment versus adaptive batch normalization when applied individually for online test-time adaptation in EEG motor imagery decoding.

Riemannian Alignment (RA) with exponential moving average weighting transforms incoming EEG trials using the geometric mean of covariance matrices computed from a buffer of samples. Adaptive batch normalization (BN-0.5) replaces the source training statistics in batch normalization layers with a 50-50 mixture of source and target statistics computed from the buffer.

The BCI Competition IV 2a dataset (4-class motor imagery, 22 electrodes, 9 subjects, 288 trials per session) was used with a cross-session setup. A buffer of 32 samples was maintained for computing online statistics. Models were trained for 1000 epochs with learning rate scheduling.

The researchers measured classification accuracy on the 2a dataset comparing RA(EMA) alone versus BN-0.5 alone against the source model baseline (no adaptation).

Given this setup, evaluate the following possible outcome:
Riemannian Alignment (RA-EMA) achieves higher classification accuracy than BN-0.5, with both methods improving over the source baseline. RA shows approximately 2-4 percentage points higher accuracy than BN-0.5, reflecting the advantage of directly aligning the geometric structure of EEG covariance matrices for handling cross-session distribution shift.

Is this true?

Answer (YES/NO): NO